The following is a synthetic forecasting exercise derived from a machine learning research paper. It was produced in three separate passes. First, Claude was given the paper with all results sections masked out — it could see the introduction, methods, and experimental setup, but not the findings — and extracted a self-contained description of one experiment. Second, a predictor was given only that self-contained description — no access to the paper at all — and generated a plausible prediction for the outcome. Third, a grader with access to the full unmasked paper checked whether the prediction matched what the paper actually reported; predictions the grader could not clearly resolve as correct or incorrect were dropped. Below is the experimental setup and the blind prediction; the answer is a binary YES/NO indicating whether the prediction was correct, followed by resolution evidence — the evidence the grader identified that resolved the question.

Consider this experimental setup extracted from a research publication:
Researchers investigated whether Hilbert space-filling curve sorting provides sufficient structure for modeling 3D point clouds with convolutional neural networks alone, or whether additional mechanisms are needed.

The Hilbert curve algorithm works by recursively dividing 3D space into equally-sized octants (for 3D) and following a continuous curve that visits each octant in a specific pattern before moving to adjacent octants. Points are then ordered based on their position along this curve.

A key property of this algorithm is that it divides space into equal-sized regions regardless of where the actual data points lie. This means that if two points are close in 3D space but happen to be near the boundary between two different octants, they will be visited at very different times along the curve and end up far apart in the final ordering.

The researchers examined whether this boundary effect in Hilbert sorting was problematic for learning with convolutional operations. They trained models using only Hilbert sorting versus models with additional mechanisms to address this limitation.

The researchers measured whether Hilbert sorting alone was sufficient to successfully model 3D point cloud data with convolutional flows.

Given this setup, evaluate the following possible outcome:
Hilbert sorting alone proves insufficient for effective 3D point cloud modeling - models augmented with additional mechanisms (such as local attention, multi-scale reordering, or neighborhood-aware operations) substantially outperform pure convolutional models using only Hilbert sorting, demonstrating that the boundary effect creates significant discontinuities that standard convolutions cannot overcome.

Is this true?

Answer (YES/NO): NO